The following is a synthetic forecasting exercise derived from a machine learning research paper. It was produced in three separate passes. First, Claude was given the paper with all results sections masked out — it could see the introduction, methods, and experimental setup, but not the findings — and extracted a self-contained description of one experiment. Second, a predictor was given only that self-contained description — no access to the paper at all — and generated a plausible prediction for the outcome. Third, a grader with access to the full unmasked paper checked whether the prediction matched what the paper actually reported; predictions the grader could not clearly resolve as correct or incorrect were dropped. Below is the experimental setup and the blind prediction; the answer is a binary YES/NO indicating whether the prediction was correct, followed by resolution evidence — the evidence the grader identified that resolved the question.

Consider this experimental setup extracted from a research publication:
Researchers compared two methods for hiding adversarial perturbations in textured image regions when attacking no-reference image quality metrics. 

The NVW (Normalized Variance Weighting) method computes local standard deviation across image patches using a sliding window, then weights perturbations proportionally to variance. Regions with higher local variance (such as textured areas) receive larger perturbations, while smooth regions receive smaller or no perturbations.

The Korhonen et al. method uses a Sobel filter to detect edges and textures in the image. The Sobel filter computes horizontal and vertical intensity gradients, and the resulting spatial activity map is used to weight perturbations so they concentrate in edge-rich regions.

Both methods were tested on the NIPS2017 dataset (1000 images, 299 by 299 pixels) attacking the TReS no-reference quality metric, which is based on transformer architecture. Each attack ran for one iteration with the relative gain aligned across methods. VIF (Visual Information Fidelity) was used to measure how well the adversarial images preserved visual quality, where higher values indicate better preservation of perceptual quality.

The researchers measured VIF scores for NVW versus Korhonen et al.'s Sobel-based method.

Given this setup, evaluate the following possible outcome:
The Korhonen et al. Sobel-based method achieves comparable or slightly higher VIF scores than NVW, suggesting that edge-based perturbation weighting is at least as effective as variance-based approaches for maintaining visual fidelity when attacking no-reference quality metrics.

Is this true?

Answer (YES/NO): NO